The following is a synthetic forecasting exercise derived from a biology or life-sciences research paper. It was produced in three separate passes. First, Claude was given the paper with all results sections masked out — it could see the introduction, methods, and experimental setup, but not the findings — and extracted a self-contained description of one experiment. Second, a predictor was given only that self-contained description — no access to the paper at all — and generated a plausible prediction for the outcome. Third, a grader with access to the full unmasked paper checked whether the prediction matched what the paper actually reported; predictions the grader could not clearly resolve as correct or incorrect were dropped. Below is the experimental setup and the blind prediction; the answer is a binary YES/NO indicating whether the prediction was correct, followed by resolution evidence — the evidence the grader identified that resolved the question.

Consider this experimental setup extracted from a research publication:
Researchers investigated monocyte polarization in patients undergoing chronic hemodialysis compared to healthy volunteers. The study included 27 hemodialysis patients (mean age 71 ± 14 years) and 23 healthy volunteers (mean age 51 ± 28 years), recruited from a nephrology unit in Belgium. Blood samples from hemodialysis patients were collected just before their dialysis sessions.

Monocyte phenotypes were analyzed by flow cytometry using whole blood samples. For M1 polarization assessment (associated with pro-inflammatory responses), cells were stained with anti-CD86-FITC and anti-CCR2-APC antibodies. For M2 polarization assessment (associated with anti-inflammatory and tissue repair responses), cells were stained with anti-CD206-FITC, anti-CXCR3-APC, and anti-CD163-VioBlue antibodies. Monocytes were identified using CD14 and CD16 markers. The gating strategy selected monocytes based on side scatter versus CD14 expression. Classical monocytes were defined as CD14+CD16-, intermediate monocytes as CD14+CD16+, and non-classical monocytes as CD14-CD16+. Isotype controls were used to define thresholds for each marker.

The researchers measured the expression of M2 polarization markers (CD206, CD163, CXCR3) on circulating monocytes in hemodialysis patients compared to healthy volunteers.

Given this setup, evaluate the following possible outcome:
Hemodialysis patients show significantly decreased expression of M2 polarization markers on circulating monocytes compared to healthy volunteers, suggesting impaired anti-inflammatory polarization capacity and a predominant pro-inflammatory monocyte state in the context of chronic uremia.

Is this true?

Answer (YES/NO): NO